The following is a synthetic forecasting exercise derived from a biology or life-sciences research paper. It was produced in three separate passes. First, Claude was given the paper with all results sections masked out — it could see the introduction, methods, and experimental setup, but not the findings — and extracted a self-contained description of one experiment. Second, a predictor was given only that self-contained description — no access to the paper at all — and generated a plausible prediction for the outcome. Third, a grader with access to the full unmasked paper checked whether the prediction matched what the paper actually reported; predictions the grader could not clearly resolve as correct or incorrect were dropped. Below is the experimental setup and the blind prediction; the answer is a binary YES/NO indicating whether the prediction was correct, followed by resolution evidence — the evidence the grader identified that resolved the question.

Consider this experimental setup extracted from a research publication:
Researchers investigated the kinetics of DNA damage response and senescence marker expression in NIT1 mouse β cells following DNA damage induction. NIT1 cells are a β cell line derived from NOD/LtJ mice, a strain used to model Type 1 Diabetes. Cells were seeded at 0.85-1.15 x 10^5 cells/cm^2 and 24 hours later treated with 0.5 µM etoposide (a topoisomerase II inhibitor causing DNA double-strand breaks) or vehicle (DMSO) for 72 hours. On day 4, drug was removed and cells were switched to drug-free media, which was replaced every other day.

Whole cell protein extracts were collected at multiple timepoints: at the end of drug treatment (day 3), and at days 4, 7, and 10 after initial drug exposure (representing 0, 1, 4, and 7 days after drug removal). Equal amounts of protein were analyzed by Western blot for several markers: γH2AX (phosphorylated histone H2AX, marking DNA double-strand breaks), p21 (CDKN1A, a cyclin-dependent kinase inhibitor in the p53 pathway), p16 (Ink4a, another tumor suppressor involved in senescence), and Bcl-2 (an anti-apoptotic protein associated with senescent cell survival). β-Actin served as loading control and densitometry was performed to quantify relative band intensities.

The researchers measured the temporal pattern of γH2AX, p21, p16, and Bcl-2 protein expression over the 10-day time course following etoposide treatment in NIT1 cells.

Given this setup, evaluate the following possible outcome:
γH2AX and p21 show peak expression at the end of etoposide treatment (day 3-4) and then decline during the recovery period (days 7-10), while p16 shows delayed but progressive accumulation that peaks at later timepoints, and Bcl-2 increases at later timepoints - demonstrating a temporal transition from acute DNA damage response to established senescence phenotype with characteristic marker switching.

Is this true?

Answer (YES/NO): NO